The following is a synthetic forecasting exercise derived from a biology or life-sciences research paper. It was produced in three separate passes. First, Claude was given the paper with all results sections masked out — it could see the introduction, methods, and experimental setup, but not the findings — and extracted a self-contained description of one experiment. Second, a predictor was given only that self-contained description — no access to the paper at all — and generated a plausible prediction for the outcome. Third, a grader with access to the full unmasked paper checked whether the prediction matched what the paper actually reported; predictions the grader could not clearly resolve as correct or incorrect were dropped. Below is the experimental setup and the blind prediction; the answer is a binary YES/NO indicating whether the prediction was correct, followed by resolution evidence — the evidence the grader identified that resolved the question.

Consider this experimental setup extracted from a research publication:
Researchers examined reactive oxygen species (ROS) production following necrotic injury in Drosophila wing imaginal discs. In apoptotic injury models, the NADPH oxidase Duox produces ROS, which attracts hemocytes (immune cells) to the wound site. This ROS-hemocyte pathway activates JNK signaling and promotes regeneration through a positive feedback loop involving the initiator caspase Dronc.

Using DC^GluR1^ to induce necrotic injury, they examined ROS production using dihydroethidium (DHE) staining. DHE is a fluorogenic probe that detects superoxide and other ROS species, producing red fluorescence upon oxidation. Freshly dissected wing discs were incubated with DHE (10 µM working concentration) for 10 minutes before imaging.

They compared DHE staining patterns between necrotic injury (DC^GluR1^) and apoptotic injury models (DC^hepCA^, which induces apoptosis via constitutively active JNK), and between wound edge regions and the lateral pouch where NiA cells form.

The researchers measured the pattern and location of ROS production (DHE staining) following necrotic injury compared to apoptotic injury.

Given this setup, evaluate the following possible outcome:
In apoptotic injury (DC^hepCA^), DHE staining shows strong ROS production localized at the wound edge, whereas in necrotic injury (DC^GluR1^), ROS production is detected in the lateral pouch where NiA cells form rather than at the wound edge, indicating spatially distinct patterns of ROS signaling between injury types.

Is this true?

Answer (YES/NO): NO